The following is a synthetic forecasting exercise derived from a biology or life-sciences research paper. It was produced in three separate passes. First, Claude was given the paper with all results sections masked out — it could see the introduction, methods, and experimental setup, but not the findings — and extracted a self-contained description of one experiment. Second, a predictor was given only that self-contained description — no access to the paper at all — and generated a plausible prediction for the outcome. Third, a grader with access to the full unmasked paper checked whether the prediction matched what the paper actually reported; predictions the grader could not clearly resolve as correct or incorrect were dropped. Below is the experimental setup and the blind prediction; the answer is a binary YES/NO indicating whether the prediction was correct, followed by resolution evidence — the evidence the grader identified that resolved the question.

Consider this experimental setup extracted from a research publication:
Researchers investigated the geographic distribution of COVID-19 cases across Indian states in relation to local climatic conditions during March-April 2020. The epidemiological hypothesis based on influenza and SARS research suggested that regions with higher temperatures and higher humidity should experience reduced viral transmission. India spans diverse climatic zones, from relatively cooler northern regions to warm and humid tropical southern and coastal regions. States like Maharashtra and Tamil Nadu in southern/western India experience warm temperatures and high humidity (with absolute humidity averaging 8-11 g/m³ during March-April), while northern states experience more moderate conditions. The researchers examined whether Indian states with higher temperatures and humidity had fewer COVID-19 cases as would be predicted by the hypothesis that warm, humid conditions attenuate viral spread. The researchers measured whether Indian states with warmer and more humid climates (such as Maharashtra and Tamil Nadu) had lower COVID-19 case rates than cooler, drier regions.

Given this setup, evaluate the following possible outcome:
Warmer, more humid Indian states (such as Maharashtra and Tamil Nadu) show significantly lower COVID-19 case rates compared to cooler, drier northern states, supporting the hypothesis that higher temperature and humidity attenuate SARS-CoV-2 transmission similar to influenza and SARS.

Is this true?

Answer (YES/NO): NO